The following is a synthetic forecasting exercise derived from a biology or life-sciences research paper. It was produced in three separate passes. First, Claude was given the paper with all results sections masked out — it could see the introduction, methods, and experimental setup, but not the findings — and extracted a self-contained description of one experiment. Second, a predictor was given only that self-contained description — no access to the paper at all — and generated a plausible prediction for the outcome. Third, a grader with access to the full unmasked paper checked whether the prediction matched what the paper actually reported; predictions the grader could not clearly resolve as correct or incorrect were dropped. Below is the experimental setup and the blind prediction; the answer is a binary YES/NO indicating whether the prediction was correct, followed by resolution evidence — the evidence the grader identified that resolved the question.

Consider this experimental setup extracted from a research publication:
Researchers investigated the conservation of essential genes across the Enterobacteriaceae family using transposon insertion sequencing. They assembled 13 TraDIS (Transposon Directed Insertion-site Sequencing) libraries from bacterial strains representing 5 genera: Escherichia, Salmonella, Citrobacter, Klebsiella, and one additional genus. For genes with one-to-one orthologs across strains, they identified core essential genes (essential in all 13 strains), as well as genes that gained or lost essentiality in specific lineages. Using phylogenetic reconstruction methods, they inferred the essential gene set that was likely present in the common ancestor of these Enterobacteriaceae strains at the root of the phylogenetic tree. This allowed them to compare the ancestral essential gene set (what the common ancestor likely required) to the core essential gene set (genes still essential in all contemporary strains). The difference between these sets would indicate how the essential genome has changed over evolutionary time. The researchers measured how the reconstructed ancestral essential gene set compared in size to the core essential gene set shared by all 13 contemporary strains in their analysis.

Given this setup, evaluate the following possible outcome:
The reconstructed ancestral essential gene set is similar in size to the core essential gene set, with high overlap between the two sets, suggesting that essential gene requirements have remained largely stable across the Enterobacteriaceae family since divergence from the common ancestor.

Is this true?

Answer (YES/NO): NO